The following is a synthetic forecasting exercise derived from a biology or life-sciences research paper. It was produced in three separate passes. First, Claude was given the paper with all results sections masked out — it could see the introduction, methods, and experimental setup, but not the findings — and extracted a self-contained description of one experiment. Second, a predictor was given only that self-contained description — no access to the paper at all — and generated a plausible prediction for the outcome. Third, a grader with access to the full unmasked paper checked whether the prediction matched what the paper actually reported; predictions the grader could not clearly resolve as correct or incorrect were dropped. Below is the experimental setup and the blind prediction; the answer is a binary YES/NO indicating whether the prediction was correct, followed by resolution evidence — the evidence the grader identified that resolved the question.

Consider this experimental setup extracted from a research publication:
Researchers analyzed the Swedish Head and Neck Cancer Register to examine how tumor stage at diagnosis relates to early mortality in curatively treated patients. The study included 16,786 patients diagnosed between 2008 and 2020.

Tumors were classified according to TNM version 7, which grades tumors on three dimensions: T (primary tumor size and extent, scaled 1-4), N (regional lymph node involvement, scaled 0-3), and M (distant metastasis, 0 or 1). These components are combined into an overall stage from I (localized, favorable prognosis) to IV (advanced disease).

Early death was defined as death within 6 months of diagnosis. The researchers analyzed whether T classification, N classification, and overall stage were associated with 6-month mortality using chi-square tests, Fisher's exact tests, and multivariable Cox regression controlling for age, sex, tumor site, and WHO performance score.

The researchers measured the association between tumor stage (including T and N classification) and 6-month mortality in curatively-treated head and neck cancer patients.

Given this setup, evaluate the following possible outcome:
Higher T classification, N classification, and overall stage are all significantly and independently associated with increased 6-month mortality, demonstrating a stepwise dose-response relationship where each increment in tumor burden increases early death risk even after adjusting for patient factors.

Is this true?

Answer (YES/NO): NO